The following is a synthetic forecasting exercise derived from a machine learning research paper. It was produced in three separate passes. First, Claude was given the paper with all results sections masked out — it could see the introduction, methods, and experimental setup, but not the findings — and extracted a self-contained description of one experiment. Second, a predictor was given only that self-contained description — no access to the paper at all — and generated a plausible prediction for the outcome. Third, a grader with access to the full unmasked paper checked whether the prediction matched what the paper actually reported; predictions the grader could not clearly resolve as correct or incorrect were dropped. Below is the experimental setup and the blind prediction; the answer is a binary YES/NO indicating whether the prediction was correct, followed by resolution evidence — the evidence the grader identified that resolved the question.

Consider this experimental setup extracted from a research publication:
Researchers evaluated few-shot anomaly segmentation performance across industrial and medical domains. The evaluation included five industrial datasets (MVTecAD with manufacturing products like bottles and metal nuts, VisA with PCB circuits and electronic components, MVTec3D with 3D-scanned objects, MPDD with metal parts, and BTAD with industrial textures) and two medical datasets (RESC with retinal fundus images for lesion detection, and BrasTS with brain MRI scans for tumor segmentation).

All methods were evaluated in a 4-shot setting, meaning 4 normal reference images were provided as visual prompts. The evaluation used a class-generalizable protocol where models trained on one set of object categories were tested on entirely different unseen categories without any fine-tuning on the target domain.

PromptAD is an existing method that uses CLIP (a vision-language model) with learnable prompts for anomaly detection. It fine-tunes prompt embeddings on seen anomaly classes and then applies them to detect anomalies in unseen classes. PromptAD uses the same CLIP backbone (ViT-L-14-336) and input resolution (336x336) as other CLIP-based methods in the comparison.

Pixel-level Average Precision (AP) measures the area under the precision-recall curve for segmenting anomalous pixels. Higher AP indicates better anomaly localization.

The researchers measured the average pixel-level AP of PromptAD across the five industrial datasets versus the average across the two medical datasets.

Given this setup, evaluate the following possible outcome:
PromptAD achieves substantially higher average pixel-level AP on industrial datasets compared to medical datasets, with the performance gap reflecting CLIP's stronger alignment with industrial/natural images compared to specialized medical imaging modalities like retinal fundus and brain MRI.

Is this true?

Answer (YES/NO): NO